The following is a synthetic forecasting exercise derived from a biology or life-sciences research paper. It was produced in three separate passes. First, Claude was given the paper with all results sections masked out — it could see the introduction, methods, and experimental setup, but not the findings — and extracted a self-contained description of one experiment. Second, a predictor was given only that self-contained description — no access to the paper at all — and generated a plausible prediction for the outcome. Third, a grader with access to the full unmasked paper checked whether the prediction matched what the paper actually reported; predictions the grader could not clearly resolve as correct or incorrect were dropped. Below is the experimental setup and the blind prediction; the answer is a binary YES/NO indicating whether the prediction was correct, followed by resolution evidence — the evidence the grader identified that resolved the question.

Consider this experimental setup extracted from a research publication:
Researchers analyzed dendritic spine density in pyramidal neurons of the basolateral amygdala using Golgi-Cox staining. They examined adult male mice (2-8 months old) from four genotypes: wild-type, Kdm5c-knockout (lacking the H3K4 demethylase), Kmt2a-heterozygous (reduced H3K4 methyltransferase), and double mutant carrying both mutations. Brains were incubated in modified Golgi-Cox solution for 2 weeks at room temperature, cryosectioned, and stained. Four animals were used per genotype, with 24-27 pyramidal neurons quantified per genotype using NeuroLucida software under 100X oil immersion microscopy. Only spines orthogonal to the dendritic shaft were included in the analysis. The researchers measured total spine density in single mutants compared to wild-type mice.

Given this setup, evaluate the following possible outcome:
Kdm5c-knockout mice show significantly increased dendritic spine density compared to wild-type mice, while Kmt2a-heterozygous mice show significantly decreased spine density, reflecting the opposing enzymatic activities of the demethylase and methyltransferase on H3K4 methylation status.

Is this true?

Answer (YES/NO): NO